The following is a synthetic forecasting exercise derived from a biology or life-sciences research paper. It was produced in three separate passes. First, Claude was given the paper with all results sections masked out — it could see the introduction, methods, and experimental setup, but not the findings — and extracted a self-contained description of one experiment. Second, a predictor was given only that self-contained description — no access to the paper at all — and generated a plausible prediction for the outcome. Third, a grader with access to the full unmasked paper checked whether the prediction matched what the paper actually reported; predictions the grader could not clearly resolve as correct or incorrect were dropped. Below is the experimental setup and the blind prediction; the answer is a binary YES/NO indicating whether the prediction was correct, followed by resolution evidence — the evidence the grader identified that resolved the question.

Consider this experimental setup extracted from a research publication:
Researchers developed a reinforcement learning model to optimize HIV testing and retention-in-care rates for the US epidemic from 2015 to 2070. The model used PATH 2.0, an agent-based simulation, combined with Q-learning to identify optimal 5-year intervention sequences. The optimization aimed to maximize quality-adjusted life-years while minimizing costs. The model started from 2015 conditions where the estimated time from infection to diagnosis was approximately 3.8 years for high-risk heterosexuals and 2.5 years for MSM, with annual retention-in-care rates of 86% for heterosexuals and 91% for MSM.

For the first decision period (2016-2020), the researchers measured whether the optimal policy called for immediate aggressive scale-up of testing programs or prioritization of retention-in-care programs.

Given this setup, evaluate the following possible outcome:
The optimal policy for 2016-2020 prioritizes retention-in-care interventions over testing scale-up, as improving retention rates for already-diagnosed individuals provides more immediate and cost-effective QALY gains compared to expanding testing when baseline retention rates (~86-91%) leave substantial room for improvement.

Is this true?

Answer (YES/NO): YES